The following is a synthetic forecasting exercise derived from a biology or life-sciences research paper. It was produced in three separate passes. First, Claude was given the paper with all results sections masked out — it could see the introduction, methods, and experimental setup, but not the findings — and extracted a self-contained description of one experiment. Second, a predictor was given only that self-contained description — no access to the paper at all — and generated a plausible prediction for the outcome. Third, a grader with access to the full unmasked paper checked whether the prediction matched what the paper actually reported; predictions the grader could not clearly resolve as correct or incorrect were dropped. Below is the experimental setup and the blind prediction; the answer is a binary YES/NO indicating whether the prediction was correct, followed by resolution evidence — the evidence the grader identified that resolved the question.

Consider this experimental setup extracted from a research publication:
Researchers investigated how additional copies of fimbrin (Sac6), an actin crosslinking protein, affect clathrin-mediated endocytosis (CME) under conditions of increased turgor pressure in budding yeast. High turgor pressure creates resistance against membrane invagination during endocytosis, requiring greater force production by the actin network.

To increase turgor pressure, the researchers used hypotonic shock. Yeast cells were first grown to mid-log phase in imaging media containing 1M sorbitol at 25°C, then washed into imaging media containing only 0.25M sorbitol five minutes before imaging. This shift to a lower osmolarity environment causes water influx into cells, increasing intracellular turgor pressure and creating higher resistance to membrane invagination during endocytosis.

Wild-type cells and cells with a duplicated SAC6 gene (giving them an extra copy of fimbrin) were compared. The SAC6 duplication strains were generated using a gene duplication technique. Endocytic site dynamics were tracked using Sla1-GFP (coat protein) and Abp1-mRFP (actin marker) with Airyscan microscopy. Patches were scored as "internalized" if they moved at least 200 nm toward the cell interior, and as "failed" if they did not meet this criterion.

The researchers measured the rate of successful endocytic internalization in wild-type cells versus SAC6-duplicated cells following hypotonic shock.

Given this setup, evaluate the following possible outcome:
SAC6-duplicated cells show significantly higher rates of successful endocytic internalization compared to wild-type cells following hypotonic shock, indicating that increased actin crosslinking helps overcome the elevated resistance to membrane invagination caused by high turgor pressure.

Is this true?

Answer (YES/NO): YES